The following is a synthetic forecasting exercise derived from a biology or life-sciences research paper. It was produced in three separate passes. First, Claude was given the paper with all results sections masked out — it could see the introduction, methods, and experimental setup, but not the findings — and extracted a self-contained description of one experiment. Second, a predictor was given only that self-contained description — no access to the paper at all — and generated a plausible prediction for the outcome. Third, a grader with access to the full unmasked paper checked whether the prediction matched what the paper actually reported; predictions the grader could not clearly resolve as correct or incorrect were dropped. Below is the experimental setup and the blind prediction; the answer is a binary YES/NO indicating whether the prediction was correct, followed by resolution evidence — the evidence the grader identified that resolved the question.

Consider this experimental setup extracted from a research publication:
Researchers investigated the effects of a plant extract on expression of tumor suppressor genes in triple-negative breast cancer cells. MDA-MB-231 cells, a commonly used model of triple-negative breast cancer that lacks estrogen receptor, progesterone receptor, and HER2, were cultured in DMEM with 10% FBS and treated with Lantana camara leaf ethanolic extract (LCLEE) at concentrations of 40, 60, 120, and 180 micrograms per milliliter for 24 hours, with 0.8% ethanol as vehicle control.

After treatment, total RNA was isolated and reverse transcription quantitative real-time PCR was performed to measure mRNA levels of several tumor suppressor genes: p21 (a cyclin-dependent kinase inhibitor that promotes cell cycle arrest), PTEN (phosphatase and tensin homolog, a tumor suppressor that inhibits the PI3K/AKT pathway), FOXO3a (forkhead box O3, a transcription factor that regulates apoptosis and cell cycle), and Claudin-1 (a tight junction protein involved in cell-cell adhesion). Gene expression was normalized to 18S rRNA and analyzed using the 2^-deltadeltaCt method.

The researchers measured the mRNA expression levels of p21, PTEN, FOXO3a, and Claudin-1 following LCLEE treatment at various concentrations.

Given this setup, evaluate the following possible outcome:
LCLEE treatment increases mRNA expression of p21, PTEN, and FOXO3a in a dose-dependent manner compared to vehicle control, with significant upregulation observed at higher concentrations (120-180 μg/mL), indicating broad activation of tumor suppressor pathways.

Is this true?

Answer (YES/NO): YES